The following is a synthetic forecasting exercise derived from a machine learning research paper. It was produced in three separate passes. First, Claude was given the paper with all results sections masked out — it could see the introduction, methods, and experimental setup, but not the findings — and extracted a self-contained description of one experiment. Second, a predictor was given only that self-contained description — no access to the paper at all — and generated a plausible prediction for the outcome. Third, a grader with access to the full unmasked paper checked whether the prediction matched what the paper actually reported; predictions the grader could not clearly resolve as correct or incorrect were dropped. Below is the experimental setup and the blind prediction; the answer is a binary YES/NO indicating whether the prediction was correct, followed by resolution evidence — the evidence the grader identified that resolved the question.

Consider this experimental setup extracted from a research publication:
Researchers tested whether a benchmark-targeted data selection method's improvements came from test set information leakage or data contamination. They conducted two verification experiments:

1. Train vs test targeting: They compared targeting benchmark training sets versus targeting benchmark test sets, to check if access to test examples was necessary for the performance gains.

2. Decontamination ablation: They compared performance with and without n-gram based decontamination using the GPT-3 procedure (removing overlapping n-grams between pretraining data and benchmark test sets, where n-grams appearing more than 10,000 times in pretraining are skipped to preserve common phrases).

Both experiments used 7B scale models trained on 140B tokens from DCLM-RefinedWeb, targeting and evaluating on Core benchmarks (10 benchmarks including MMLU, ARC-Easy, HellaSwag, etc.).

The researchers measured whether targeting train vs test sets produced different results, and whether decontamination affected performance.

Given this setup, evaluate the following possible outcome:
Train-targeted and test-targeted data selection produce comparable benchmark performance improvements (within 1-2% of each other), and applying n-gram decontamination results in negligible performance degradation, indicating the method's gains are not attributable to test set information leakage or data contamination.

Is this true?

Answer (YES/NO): YES